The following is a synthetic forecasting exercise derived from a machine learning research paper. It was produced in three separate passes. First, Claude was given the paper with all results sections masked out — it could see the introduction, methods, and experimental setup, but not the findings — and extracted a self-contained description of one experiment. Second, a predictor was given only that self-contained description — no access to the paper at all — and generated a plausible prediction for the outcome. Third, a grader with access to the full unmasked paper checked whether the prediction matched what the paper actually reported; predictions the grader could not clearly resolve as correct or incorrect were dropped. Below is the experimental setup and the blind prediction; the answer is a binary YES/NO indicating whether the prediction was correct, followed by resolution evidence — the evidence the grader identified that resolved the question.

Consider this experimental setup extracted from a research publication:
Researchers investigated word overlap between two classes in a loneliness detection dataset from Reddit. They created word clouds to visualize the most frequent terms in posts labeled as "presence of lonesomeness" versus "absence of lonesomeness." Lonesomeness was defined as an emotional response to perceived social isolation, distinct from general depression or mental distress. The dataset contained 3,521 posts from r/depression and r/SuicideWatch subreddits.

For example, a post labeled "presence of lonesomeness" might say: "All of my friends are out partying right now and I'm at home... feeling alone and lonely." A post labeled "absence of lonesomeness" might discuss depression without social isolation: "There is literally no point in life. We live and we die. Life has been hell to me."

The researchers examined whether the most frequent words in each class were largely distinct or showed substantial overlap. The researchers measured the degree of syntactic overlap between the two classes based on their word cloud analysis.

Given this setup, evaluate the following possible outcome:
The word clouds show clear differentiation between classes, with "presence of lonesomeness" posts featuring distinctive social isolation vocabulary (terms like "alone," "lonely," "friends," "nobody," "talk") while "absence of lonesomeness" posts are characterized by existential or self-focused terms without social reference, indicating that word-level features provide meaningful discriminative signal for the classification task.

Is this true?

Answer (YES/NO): NO